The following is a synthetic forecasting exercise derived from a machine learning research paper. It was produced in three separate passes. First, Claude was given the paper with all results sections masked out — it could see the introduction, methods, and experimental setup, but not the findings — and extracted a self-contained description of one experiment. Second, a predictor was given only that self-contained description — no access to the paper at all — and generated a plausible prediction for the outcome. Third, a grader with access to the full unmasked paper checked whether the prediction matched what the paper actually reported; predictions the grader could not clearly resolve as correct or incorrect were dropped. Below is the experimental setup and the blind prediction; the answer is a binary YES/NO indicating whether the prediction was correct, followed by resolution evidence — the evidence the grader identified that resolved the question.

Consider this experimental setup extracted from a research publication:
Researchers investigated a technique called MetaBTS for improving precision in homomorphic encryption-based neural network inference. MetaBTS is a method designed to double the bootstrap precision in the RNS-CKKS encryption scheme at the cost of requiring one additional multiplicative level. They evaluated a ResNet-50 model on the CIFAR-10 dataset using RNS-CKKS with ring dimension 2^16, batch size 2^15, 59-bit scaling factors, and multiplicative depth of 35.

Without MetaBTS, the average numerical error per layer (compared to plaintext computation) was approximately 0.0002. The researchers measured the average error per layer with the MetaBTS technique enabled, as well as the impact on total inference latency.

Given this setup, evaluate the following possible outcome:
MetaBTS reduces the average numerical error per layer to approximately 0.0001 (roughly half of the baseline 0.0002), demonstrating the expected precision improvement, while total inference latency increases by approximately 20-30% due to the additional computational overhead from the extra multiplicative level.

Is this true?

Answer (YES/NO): NO